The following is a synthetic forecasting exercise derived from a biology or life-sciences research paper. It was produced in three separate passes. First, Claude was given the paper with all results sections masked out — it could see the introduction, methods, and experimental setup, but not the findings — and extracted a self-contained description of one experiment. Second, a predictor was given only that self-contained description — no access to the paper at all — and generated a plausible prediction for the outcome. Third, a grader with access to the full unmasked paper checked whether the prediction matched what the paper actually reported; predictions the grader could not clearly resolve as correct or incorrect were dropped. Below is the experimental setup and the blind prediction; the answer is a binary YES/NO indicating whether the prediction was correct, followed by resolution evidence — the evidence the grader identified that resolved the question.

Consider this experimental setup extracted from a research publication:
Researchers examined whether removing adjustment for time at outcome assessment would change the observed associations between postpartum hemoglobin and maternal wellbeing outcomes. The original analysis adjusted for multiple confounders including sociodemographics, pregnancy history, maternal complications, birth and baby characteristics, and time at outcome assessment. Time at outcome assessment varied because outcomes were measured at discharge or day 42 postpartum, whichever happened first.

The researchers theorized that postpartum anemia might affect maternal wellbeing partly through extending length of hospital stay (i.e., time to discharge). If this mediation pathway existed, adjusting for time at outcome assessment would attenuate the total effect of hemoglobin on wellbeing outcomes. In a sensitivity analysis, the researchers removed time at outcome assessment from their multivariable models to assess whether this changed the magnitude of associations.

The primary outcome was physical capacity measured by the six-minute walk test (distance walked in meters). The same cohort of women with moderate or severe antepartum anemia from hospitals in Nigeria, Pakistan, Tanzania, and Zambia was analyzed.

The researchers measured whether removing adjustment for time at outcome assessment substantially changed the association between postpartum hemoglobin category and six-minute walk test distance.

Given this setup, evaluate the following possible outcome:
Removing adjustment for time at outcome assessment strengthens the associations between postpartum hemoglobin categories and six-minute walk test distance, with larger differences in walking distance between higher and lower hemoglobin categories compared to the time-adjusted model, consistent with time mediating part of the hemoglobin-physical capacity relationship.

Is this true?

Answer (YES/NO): NO